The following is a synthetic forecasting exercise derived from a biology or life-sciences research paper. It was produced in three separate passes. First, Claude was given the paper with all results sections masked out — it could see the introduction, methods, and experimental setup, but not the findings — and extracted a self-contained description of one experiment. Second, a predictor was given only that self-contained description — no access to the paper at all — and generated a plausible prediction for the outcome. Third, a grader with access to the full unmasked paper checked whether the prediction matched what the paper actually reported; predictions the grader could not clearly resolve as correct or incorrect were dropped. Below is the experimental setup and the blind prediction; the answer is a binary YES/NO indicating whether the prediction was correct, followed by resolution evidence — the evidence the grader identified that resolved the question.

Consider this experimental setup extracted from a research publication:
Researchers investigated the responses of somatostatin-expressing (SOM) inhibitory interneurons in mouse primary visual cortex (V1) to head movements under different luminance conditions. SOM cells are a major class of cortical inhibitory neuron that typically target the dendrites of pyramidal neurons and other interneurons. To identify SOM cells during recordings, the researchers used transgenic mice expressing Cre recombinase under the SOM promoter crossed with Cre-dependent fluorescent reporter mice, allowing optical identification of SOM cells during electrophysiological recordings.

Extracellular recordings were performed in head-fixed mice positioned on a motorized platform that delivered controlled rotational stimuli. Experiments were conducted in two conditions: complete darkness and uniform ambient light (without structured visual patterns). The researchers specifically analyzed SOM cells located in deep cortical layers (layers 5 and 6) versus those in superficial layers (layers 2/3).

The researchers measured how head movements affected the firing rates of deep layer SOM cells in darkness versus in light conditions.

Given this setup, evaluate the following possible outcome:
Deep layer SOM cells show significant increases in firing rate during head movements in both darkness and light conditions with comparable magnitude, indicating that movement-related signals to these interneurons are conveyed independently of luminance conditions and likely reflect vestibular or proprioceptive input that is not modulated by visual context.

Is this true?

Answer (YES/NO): NO